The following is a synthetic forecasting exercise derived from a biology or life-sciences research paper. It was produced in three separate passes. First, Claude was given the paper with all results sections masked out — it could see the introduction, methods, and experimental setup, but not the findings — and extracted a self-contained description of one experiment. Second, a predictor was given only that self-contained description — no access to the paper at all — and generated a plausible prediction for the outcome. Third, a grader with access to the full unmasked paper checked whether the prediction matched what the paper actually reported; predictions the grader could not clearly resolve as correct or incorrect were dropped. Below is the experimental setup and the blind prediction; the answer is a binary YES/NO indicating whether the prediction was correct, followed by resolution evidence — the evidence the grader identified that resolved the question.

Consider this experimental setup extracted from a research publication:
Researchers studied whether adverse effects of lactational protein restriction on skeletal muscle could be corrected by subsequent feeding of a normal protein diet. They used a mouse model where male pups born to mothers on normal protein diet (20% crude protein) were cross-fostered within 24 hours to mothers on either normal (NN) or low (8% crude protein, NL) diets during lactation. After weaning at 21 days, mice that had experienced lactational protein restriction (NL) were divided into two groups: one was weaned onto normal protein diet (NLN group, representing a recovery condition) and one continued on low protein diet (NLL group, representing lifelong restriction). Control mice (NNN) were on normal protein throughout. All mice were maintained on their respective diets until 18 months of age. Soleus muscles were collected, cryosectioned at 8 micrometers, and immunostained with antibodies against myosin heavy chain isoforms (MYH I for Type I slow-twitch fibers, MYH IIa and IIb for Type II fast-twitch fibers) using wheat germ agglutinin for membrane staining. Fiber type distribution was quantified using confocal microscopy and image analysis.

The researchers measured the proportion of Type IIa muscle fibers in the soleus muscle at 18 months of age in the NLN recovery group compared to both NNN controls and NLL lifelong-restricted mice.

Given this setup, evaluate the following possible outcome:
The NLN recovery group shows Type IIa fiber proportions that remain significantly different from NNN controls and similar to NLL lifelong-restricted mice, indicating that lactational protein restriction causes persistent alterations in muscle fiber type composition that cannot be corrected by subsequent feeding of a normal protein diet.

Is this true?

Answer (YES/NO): NO